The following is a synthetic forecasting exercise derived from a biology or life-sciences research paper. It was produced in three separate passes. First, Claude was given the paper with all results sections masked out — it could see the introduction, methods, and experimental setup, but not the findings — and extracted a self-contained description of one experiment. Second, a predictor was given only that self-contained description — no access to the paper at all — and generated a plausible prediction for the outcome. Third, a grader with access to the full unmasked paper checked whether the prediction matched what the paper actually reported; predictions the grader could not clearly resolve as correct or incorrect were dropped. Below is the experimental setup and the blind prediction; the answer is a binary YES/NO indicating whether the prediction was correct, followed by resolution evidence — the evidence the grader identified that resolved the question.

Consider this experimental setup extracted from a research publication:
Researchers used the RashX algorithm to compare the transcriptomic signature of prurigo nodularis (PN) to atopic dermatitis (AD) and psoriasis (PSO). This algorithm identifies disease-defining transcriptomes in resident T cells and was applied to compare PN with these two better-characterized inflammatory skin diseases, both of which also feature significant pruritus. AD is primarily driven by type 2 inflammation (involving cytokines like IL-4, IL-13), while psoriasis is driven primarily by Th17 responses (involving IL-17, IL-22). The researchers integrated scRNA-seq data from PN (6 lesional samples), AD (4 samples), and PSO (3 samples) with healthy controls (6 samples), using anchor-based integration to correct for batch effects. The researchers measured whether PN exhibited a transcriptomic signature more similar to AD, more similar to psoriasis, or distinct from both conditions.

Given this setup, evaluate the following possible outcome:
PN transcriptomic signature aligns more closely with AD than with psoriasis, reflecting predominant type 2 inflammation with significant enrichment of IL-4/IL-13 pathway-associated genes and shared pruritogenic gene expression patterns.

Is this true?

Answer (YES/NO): NO